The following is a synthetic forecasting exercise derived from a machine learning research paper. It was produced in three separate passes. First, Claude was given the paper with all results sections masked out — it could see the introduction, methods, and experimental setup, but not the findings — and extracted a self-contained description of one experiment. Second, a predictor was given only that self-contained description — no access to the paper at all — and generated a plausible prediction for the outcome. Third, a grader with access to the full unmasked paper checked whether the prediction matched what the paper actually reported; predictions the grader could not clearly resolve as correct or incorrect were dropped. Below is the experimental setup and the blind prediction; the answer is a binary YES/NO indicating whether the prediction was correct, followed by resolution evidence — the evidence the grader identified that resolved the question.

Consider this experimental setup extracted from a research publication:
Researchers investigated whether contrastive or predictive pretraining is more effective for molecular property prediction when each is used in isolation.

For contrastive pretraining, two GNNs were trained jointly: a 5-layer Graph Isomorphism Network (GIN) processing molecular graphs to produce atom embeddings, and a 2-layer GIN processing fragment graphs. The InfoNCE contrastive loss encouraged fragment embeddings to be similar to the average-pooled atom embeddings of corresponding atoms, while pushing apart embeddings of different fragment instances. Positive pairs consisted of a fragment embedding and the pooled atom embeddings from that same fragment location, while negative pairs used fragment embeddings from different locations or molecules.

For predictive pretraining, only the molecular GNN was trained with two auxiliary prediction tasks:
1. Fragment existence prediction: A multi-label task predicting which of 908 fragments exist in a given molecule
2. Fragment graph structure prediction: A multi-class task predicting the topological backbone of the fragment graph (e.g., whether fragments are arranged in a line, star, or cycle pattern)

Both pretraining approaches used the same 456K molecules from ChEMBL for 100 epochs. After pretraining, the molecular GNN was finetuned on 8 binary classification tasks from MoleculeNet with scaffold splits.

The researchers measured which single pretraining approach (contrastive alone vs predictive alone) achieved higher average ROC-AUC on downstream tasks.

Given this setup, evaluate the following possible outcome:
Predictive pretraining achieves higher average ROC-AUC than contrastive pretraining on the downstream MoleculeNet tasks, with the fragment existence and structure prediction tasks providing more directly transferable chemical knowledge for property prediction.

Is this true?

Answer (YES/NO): NO